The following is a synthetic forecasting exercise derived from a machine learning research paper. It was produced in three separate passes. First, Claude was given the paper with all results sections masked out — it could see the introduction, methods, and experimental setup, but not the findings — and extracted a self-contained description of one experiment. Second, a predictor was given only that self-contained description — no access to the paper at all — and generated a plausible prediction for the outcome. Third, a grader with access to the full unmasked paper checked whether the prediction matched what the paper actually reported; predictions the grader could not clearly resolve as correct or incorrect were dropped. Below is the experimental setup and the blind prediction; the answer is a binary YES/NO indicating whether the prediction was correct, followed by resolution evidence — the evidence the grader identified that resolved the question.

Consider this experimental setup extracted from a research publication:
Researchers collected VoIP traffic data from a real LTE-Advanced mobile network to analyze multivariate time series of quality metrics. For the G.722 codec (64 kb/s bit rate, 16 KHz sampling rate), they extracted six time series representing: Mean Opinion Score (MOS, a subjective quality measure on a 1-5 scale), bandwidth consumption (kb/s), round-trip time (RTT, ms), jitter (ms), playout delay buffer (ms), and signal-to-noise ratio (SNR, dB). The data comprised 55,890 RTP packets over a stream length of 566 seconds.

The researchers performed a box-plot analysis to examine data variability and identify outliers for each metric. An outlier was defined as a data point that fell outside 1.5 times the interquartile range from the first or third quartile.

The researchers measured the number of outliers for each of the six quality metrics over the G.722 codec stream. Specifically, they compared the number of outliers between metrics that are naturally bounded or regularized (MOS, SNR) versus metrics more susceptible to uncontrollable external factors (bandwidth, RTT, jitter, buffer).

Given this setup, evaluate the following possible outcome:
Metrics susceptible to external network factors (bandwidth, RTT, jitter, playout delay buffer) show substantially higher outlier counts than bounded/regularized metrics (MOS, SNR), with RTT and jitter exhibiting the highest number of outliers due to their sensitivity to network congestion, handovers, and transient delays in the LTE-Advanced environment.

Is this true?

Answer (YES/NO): NO